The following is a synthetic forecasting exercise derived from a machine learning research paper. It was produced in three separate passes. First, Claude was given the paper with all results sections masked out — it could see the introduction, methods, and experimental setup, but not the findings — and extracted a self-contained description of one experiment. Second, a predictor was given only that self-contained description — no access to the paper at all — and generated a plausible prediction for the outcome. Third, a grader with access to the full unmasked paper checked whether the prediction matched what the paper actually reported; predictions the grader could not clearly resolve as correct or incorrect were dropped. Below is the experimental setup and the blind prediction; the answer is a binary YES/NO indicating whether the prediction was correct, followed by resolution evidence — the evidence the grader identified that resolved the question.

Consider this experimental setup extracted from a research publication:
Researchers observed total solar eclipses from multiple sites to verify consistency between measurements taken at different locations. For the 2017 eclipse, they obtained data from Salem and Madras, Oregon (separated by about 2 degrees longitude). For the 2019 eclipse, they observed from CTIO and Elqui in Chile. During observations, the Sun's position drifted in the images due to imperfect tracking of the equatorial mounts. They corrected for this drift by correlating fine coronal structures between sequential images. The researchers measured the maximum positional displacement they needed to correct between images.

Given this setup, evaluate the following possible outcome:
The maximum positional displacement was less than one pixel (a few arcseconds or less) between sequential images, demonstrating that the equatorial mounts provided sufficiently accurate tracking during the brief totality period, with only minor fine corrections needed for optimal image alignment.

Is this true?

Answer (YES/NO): NO